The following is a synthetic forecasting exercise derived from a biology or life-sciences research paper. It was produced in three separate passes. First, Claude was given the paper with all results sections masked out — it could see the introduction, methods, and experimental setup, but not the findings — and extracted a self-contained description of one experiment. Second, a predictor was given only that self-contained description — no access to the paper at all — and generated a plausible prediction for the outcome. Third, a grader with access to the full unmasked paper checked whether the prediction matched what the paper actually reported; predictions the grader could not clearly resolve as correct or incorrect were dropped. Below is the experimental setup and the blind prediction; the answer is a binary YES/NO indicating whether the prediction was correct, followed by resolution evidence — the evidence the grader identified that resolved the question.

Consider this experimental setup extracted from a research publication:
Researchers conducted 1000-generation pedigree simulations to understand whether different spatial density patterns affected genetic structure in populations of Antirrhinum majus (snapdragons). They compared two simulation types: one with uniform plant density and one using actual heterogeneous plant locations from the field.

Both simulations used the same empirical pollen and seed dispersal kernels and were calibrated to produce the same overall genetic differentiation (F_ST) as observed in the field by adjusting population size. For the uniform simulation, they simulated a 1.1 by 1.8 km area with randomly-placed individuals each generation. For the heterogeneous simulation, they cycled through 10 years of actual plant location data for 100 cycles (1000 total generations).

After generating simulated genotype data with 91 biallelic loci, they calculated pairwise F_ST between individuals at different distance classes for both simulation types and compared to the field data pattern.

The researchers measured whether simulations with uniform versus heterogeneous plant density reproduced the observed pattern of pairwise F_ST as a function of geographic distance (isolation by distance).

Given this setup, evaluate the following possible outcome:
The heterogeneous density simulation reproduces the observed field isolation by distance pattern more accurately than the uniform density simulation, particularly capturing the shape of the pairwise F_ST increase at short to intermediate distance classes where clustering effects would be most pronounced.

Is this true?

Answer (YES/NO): YES